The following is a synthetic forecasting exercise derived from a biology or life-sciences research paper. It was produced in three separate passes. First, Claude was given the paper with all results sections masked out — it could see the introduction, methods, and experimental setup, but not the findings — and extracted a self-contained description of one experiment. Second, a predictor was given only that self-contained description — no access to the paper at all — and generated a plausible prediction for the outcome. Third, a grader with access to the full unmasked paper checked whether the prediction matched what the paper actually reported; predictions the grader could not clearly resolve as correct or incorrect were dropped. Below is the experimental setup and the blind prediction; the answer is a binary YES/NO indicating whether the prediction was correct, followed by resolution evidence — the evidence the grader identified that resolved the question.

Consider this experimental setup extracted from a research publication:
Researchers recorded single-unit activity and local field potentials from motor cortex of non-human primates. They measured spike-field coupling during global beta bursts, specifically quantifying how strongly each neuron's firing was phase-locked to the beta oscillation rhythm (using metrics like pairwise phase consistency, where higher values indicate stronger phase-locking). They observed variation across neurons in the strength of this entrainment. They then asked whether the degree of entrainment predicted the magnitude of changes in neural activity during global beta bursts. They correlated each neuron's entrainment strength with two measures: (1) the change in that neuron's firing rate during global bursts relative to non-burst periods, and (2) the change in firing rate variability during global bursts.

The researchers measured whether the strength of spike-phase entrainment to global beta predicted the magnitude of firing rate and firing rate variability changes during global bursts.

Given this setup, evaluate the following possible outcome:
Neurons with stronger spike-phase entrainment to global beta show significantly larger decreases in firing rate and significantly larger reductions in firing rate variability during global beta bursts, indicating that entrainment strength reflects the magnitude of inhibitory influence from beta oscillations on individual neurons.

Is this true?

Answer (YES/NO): YES